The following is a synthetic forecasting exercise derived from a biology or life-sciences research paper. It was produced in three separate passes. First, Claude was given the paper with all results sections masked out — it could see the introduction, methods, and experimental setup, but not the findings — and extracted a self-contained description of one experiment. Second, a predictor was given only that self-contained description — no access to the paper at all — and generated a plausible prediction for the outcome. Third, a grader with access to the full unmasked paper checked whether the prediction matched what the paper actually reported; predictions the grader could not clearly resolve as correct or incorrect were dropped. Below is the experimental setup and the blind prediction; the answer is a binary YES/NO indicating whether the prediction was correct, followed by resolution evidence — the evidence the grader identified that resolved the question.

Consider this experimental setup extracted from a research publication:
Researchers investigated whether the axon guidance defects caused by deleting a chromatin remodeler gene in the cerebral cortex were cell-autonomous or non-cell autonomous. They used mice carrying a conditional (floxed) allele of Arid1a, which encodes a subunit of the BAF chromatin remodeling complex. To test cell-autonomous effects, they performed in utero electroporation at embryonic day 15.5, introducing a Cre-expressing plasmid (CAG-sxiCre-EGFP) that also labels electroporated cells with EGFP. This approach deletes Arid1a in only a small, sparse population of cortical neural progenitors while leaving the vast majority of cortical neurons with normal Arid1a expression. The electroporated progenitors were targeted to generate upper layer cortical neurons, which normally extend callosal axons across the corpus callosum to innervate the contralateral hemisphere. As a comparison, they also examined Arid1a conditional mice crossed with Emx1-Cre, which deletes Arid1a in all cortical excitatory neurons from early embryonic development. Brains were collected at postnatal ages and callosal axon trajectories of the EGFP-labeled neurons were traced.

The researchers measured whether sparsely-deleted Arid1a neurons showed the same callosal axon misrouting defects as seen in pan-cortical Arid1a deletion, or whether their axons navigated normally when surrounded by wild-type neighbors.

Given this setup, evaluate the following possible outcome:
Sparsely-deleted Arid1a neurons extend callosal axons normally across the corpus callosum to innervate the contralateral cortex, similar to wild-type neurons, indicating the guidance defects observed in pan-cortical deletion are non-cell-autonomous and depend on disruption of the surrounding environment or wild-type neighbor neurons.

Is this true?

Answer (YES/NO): YES